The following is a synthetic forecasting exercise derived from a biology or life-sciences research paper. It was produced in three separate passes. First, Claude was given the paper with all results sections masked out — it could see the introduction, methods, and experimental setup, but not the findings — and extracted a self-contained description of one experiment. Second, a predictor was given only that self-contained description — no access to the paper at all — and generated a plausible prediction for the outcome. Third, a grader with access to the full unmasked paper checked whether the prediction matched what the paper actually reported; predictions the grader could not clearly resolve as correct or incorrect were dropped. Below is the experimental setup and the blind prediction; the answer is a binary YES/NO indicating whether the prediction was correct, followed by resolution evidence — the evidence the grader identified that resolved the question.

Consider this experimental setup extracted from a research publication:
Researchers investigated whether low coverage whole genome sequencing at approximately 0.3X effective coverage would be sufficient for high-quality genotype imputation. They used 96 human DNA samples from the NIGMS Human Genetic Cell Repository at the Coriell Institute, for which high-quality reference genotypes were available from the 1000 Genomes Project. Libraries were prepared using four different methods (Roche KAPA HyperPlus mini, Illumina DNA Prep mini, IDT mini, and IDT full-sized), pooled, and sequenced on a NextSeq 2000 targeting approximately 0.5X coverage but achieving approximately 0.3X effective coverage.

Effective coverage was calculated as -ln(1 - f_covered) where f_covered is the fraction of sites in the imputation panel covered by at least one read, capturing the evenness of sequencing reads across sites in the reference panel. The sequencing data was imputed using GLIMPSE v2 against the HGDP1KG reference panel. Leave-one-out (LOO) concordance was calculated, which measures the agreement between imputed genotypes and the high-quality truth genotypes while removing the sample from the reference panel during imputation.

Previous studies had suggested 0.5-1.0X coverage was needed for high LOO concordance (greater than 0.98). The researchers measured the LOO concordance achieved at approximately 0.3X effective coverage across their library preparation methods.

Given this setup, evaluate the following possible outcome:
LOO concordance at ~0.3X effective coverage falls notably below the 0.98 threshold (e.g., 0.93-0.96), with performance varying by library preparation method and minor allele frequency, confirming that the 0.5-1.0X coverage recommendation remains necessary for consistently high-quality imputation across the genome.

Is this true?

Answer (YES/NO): NO